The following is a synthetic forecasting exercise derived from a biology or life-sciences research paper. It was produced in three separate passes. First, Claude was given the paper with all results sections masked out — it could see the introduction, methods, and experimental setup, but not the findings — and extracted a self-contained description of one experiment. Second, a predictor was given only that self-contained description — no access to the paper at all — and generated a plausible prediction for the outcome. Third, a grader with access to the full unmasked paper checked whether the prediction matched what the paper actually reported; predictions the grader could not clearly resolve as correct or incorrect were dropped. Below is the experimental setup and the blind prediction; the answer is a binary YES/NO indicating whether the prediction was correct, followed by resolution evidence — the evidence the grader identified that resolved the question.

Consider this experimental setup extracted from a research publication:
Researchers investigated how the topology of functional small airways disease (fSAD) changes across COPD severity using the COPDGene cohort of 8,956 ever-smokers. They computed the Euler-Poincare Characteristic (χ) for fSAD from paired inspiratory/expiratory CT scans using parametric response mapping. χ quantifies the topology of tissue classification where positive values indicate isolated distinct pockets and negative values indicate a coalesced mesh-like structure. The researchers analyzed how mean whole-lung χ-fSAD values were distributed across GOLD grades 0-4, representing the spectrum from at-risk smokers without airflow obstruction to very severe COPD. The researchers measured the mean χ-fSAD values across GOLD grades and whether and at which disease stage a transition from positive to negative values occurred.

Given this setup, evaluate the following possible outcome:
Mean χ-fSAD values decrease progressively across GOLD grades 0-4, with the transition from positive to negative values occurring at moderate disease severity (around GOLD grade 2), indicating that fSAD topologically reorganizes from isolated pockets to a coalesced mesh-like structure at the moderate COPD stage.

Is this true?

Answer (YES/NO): NO